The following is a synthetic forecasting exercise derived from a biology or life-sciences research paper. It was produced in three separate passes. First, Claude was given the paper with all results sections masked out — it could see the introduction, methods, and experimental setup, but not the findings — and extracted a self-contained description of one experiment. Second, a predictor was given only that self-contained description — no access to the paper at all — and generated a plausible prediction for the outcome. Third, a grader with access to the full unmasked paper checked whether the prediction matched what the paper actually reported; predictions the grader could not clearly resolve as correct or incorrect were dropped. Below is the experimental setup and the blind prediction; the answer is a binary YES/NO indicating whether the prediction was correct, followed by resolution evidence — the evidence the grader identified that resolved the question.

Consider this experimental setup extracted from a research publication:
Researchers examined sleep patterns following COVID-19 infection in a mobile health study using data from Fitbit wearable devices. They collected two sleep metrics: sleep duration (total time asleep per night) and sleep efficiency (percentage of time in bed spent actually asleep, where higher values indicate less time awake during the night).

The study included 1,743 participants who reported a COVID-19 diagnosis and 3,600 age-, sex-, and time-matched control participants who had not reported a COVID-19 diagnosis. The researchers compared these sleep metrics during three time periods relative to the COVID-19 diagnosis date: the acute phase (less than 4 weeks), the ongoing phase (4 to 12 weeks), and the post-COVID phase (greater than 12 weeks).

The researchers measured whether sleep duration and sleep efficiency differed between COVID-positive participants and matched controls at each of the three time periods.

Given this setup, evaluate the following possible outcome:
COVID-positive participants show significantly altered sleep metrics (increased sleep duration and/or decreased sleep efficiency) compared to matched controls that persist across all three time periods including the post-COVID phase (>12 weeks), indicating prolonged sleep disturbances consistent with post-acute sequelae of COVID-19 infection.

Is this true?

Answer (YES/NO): YES